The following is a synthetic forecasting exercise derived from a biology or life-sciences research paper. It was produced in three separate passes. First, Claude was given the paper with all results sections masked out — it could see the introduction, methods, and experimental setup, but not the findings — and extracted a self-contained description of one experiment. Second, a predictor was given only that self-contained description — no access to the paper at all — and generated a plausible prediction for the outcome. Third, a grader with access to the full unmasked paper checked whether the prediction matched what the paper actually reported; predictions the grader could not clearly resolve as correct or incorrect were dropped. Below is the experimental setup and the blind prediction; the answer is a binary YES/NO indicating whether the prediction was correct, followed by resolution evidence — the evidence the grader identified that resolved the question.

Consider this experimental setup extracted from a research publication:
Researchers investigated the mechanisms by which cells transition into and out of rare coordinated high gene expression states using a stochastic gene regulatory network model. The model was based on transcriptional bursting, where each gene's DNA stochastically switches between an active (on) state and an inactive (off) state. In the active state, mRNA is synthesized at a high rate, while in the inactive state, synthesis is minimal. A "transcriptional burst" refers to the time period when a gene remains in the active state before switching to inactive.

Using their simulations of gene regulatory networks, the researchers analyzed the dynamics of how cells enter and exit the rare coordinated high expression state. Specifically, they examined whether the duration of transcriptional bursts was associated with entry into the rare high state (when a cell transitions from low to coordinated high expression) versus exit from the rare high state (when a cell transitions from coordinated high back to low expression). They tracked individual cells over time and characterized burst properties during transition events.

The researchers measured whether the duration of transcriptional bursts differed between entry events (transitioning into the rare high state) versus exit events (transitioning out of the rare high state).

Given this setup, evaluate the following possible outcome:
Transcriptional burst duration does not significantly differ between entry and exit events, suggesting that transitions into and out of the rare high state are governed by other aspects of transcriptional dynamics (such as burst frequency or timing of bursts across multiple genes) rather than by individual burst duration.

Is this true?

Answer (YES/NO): NO